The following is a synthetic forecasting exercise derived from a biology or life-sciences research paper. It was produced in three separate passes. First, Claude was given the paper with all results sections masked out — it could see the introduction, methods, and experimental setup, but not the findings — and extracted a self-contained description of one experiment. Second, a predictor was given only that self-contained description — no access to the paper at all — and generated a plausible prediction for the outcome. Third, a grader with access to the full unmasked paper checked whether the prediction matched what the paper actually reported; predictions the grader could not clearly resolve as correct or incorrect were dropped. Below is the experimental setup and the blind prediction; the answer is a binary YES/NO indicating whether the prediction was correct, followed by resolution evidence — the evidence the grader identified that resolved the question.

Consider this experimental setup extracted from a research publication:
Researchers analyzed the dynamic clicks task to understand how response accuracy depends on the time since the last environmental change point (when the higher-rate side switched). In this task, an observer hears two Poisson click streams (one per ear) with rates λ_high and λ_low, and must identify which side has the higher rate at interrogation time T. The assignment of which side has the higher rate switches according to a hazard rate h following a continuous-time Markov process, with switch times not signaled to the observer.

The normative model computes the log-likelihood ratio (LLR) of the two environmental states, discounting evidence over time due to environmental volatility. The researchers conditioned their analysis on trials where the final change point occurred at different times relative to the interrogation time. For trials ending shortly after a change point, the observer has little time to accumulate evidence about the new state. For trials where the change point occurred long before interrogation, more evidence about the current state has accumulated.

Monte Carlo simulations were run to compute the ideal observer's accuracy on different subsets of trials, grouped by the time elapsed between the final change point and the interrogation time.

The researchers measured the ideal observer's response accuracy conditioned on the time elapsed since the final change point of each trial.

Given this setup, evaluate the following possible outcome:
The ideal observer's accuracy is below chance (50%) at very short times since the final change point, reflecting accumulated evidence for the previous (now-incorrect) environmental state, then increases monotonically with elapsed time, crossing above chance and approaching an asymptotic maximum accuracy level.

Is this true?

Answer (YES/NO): YES